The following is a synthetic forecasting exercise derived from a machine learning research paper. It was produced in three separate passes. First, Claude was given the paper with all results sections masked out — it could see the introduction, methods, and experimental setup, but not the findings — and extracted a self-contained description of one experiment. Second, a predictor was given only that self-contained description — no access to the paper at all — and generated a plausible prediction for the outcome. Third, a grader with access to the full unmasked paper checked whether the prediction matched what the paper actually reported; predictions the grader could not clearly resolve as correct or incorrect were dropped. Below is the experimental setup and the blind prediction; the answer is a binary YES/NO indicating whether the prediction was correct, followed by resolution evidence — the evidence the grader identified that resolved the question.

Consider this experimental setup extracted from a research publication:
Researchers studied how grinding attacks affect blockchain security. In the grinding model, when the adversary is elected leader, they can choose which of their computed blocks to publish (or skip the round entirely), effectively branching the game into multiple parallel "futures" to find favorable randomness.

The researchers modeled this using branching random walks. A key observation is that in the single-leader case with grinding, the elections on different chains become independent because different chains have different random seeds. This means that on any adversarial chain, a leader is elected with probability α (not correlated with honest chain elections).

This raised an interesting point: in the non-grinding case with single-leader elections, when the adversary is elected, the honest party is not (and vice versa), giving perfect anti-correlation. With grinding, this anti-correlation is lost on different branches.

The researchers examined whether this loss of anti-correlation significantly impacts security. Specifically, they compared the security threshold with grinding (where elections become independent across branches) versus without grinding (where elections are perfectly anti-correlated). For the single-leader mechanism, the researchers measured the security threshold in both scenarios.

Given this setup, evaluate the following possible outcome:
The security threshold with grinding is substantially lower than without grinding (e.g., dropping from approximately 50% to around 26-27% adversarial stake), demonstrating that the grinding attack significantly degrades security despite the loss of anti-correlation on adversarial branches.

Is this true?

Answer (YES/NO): NO